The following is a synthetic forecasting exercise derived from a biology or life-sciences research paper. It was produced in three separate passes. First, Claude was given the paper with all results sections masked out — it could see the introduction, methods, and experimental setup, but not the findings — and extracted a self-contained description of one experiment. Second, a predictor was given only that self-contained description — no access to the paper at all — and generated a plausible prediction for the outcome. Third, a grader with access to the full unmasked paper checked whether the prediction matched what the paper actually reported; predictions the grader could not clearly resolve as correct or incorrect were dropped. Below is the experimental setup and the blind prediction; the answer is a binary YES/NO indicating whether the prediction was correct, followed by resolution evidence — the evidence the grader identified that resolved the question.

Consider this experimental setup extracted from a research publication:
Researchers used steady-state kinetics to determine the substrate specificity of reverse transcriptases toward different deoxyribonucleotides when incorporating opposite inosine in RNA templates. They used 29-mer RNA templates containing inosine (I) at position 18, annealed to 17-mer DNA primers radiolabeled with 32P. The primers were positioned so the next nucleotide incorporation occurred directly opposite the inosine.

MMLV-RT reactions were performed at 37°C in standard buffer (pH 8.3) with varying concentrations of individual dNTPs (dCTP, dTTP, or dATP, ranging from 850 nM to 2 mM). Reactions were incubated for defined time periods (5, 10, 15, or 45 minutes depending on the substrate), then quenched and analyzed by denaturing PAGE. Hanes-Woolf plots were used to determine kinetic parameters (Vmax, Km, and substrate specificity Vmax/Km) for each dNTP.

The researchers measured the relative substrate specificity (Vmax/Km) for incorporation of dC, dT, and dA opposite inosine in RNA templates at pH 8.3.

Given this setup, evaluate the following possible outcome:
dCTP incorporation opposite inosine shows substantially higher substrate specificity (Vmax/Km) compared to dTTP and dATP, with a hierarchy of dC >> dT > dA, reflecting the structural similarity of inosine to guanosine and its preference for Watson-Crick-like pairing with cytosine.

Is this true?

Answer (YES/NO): YES